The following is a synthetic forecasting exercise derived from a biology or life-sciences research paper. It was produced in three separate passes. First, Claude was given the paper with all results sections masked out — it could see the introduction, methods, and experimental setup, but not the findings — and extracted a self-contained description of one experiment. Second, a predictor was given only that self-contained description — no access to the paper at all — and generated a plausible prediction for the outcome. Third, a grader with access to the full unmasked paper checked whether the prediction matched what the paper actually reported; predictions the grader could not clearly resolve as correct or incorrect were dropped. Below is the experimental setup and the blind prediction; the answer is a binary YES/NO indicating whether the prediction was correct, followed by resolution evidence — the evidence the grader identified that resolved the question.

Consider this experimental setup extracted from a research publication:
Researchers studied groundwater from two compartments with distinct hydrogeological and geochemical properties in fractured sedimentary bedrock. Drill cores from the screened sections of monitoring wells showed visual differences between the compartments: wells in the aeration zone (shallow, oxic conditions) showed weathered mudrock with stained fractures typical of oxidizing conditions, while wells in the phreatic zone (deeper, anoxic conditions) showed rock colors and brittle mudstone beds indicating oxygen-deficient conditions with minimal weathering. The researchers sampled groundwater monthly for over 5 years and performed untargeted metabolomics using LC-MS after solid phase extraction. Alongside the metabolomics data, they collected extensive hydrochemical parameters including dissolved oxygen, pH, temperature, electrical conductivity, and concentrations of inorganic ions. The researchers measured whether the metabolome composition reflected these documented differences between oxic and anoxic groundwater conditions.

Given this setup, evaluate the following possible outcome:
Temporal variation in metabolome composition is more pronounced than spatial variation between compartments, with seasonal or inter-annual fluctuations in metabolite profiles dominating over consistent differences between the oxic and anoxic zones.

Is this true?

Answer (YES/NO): NO